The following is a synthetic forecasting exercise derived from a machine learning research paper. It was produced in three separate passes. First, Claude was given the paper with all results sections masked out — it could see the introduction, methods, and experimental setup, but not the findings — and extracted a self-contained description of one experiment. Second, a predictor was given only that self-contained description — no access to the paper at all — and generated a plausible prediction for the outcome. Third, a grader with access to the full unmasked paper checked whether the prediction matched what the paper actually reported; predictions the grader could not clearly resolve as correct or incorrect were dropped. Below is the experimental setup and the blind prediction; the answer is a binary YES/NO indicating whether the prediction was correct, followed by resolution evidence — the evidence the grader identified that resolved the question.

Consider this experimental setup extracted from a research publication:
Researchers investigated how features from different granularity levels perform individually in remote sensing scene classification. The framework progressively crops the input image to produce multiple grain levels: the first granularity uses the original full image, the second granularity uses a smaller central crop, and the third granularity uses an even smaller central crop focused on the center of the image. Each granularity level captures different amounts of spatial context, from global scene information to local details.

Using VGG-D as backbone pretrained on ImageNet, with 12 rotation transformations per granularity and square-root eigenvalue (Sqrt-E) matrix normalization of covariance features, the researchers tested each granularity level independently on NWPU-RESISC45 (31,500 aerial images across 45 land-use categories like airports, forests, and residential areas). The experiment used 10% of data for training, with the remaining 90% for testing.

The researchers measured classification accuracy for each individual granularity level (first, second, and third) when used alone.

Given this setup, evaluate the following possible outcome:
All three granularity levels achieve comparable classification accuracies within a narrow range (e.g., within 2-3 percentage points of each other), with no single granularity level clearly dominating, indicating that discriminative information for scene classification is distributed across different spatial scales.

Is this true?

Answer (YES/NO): NO